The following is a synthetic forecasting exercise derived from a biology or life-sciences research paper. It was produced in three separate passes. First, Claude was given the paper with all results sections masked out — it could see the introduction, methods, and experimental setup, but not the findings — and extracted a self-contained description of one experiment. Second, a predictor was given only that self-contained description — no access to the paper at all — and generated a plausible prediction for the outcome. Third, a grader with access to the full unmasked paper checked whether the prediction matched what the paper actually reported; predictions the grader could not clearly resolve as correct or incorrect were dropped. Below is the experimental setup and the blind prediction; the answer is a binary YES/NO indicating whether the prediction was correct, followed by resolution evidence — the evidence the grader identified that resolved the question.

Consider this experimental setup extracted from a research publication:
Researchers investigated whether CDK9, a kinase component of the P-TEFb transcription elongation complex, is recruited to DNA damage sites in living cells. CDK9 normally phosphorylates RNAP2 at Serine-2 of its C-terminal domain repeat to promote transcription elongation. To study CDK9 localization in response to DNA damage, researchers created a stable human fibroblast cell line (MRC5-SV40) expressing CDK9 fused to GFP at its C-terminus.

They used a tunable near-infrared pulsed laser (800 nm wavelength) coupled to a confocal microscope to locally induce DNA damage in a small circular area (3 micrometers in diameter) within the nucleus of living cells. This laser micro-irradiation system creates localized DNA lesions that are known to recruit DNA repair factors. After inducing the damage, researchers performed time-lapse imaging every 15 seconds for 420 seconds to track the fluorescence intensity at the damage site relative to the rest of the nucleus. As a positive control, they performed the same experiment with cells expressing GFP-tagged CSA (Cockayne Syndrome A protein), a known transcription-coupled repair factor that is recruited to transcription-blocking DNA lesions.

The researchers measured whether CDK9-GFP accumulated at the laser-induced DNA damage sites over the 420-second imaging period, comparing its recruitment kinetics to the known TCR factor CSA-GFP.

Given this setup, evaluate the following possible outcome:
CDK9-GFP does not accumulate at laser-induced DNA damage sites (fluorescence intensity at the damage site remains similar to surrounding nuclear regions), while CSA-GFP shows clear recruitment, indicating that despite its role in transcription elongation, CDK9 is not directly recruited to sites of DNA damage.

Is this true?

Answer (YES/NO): YES